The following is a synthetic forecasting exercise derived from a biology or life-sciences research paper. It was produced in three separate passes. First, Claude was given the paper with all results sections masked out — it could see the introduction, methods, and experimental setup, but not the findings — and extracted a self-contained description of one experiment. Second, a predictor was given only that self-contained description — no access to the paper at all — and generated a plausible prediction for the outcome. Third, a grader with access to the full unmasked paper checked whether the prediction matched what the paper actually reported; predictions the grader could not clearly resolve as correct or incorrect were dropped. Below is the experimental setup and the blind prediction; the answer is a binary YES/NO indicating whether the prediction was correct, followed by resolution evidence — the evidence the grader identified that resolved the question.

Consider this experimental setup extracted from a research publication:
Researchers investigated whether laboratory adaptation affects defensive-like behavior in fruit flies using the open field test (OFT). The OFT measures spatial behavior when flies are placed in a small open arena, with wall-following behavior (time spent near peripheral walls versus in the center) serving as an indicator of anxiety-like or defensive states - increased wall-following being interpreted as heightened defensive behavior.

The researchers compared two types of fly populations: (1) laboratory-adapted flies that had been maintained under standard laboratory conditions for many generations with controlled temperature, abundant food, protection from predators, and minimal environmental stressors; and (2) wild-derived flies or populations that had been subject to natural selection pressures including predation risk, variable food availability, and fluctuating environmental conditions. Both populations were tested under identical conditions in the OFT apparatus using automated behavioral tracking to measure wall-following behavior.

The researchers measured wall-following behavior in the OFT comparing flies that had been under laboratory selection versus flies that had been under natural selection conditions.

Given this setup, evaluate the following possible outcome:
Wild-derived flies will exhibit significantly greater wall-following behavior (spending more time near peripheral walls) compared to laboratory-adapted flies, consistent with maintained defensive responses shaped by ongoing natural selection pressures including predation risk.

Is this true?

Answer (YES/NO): YES